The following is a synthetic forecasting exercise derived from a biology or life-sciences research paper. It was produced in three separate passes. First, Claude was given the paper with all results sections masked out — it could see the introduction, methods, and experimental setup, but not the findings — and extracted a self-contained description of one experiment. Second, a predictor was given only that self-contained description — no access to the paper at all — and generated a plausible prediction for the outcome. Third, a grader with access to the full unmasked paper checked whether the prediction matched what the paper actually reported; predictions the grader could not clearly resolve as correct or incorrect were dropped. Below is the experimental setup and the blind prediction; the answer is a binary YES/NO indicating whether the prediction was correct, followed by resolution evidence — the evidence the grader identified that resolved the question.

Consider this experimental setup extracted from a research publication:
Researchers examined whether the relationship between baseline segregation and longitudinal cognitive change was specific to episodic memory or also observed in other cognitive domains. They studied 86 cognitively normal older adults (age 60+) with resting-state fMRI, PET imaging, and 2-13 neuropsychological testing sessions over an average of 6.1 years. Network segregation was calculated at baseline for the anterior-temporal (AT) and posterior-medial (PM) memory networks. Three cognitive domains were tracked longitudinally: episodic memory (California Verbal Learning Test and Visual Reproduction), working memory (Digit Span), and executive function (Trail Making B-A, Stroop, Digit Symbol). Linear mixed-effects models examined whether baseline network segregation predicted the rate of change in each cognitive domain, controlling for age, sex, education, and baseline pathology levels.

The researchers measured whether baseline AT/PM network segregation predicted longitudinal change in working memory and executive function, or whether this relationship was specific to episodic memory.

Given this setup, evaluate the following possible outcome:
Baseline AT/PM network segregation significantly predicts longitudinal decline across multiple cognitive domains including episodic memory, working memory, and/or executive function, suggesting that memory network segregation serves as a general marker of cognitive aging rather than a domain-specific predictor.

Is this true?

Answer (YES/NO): NO